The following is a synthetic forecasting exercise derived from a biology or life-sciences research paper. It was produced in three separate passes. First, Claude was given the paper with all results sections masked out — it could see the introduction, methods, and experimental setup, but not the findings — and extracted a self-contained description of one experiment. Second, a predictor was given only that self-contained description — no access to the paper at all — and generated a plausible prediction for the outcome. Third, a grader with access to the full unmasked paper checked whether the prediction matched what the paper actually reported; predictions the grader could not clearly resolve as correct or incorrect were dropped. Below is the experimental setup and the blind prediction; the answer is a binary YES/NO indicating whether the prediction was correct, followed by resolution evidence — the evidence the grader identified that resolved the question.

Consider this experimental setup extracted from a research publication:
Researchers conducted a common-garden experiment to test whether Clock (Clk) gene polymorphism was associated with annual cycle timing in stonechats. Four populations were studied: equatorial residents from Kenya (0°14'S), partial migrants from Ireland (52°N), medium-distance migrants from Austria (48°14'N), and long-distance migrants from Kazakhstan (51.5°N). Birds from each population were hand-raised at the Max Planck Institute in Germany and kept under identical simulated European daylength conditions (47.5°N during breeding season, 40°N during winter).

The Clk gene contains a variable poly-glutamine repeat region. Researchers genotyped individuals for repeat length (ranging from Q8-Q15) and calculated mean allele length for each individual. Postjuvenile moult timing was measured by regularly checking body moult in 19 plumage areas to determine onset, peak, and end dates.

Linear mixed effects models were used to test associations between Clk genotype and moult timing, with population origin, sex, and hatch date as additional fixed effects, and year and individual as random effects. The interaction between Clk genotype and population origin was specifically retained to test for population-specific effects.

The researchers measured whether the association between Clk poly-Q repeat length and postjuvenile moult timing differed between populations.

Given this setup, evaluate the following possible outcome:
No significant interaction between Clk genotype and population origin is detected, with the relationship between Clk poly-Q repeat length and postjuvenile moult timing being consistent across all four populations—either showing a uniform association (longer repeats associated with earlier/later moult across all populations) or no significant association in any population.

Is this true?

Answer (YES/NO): NO